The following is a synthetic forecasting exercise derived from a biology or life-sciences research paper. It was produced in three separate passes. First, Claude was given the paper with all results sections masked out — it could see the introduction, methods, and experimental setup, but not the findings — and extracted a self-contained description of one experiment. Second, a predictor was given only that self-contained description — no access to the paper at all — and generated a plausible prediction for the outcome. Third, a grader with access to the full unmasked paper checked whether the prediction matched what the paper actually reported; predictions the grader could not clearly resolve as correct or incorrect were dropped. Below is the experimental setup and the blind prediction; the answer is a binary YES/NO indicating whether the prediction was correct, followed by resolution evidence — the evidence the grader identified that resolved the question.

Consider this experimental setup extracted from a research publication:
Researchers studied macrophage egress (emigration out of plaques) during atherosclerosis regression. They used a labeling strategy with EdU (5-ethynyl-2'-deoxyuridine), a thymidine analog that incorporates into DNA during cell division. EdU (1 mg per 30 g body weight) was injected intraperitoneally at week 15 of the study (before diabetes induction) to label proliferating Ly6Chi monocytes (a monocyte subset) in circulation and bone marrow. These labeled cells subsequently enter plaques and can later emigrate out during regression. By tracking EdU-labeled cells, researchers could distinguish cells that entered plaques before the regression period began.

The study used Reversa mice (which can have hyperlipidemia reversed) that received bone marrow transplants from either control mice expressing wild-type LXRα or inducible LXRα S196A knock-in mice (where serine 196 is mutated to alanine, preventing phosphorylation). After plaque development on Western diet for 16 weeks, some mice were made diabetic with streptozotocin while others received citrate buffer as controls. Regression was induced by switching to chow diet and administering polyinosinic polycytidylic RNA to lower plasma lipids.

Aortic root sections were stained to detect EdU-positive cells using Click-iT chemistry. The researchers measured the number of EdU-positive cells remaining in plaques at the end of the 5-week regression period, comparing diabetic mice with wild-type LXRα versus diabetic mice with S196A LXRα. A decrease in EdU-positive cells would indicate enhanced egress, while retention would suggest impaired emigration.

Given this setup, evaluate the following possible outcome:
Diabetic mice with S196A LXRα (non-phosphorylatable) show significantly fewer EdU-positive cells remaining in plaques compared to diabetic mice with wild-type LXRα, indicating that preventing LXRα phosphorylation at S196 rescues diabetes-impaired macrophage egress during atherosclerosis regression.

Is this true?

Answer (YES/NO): YES